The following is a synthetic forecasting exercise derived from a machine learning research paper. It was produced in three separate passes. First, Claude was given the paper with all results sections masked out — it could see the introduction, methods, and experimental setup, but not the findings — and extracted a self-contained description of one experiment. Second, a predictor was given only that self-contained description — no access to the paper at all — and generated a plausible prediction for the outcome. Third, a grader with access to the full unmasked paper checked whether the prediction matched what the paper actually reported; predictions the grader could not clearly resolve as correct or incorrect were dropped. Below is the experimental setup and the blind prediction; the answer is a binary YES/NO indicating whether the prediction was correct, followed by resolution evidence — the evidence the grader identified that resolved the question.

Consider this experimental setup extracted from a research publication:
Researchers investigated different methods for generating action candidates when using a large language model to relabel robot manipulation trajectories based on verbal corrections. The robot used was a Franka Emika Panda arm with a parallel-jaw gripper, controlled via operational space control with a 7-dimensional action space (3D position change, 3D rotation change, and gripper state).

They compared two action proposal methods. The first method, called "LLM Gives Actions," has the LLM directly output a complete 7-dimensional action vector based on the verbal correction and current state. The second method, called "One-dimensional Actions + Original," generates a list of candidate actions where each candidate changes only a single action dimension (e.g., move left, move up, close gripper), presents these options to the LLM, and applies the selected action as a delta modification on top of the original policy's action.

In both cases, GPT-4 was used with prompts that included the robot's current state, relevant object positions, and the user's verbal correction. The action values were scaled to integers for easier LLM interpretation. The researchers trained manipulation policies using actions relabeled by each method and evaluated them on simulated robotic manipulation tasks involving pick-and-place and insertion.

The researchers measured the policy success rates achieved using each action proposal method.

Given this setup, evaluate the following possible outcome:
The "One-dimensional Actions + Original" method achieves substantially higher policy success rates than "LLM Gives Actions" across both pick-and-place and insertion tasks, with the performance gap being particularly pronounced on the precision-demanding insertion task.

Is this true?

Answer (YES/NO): NO